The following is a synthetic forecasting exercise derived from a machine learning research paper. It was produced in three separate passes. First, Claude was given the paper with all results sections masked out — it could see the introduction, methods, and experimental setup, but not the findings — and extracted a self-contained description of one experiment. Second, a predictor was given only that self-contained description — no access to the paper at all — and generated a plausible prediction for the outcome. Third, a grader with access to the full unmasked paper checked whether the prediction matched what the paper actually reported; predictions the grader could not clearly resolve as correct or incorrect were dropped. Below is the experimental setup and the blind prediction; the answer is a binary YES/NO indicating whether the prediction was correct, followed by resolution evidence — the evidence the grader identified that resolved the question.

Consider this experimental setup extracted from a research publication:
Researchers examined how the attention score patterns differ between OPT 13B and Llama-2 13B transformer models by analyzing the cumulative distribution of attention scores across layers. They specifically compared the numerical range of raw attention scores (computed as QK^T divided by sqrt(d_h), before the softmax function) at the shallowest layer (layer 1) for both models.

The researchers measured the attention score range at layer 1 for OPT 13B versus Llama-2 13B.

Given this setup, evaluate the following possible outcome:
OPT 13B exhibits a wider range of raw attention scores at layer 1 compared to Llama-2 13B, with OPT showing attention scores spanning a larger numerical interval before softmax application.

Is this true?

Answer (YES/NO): NO